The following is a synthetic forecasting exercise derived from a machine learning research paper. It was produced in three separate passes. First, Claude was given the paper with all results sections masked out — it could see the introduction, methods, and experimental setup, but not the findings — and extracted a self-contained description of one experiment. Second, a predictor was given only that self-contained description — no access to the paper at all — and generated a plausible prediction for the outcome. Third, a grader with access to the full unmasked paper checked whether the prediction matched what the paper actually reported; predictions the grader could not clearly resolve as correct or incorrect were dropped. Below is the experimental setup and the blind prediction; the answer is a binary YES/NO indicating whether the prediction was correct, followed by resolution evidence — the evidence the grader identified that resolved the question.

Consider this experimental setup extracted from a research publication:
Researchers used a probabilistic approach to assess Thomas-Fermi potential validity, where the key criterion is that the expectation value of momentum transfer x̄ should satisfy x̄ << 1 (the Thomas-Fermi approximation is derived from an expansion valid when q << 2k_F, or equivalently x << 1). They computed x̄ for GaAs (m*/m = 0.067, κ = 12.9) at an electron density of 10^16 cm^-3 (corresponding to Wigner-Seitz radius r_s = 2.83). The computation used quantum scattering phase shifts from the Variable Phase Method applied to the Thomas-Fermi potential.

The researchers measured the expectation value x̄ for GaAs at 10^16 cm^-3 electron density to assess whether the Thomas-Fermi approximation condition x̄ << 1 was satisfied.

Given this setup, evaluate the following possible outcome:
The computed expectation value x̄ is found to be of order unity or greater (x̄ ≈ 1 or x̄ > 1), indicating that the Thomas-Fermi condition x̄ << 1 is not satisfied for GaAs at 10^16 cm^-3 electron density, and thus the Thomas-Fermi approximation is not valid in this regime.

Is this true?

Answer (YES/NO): NO